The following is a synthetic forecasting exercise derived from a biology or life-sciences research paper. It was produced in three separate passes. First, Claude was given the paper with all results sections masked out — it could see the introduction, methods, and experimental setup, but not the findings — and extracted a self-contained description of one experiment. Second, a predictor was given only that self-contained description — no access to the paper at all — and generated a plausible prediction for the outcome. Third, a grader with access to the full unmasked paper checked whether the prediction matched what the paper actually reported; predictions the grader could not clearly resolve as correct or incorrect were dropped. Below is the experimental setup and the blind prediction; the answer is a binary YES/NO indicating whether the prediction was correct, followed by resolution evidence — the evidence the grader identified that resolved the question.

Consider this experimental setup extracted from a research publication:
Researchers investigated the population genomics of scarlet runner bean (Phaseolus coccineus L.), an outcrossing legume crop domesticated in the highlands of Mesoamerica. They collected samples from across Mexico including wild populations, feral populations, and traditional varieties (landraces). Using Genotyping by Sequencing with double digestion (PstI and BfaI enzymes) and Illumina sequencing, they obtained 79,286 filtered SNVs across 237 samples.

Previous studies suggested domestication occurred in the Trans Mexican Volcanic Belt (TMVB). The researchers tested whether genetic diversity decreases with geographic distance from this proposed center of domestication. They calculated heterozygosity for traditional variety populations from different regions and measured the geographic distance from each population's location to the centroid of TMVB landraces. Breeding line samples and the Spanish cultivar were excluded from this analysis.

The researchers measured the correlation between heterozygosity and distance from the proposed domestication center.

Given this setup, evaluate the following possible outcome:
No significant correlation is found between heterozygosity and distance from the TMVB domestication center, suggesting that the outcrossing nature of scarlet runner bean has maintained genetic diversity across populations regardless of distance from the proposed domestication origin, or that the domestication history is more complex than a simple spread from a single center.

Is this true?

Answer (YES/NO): NO